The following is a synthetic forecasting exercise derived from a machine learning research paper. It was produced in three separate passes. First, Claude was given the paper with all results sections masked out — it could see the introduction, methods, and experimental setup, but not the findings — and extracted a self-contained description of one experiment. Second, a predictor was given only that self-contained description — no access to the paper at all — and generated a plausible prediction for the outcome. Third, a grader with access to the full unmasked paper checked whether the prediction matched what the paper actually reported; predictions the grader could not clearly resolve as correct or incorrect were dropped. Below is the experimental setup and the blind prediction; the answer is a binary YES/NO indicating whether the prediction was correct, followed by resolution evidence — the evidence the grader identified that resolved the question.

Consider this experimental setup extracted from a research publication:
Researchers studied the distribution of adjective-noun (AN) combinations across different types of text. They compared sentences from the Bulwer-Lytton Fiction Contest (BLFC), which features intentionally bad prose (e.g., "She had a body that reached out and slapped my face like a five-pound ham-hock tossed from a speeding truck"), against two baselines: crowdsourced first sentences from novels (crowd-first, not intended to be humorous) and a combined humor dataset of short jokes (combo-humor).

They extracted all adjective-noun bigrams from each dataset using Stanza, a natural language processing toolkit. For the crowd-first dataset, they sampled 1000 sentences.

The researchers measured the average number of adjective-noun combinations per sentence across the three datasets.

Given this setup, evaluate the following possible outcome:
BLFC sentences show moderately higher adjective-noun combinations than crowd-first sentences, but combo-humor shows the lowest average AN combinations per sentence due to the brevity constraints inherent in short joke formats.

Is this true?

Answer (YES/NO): NO